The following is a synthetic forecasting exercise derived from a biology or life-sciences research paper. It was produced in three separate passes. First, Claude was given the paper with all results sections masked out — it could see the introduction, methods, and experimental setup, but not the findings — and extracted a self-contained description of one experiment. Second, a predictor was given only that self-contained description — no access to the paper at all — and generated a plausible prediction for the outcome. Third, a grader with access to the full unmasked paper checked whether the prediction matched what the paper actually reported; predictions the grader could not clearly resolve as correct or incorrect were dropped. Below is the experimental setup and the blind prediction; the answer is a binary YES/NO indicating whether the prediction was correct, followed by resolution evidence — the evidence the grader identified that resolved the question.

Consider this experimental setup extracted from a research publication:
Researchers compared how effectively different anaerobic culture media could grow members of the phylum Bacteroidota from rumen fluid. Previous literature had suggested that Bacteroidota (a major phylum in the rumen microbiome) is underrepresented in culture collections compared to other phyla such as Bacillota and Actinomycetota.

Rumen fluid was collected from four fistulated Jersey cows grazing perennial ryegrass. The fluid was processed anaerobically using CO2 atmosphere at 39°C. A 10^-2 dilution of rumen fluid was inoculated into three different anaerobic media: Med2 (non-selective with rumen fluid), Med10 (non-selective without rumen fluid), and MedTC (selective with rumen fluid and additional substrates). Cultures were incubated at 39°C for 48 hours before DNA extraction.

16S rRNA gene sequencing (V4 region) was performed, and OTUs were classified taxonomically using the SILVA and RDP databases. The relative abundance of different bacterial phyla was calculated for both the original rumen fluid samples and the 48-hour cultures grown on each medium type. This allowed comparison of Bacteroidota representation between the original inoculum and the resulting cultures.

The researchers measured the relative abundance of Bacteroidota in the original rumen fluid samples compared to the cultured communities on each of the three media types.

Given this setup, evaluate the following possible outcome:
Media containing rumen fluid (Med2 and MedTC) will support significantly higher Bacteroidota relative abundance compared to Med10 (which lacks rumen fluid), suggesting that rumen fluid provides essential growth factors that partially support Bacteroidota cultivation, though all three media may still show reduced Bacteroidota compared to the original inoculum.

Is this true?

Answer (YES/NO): NO